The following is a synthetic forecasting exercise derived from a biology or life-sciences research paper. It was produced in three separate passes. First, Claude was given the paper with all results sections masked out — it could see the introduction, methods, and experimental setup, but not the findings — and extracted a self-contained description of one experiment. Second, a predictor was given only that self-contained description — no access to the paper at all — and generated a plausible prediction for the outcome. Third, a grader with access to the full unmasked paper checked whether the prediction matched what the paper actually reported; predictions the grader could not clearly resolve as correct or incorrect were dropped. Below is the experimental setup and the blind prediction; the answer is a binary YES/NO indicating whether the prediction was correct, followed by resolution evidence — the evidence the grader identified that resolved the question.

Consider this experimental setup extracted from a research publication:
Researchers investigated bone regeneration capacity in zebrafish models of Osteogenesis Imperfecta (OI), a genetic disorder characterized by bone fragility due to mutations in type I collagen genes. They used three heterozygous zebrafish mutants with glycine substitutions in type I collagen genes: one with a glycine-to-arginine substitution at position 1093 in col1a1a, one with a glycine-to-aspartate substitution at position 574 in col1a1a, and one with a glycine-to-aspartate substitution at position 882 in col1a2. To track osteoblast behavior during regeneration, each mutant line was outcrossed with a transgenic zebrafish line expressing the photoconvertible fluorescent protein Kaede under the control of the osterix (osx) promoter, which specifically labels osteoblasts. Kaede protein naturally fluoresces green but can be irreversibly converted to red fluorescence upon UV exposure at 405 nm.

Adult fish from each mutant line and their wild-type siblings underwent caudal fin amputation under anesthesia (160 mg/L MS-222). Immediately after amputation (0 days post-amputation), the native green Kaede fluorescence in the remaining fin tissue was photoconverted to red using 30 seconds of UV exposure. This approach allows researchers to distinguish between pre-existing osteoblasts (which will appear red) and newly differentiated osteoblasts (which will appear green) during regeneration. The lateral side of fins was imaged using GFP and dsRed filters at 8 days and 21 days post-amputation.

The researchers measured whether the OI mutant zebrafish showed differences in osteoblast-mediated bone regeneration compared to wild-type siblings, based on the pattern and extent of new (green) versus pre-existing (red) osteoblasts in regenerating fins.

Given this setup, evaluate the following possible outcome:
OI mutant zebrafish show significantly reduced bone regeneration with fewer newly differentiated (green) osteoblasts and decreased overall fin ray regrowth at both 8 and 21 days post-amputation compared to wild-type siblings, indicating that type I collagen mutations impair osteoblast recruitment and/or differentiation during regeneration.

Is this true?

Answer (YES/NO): NO